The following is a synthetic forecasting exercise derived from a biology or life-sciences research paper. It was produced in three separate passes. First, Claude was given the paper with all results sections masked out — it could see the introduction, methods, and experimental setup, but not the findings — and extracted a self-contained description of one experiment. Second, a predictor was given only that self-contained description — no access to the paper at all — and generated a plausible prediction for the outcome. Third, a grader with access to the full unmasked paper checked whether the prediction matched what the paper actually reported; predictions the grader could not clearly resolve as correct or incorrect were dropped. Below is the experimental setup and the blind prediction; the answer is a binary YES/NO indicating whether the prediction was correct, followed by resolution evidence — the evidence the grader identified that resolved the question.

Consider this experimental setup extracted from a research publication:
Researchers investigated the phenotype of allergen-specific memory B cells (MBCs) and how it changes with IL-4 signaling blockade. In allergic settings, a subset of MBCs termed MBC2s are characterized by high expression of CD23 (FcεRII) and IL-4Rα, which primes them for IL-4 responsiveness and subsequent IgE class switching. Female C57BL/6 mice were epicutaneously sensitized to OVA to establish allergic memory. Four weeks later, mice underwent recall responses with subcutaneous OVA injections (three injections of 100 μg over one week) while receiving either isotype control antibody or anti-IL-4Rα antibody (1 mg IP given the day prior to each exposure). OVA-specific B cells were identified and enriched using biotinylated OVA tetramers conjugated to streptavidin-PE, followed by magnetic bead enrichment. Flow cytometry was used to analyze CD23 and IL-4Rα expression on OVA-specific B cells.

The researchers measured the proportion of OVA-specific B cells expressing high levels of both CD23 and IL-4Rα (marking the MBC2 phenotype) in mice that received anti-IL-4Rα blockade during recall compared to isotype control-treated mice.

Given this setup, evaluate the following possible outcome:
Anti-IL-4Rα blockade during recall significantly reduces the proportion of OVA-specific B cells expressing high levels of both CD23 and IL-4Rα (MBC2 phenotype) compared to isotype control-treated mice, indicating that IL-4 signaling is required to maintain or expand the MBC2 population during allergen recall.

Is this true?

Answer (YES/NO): YES